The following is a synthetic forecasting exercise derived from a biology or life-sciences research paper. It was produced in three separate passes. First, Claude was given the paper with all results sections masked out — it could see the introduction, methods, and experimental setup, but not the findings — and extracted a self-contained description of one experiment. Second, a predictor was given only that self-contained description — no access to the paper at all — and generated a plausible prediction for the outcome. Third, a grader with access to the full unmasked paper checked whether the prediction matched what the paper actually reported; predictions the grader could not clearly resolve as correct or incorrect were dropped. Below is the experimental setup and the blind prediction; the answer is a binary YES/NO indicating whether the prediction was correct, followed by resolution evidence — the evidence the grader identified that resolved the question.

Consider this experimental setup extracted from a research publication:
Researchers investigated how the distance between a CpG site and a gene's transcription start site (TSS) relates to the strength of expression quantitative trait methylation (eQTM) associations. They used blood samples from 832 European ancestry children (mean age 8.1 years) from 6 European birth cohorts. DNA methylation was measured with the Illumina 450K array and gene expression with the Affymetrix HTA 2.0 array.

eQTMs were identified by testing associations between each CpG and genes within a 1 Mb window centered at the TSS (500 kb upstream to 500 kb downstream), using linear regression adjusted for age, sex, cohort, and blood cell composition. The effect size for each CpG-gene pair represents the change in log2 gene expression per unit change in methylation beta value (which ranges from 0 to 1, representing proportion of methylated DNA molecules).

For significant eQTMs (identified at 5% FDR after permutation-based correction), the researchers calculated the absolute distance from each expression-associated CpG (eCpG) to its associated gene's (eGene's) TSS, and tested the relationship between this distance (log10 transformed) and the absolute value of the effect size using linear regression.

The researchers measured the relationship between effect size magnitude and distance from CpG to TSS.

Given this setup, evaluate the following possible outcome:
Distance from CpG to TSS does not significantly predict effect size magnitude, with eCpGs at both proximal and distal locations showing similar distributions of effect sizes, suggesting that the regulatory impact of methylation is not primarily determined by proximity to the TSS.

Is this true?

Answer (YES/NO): NO